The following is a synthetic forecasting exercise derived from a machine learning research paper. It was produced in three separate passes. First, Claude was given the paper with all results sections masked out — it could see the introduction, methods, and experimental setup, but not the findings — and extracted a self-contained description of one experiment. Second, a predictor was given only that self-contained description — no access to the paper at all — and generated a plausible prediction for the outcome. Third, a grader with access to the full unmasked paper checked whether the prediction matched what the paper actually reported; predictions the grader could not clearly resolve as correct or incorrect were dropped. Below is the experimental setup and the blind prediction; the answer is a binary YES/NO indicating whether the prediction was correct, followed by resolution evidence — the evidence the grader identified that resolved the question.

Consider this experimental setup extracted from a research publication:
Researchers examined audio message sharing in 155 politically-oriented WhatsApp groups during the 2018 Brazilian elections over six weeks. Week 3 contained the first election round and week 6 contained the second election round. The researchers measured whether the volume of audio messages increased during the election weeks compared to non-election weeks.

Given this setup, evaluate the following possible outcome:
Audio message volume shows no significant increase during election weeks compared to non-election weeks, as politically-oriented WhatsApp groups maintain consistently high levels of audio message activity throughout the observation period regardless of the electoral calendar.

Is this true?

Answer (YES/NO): NO